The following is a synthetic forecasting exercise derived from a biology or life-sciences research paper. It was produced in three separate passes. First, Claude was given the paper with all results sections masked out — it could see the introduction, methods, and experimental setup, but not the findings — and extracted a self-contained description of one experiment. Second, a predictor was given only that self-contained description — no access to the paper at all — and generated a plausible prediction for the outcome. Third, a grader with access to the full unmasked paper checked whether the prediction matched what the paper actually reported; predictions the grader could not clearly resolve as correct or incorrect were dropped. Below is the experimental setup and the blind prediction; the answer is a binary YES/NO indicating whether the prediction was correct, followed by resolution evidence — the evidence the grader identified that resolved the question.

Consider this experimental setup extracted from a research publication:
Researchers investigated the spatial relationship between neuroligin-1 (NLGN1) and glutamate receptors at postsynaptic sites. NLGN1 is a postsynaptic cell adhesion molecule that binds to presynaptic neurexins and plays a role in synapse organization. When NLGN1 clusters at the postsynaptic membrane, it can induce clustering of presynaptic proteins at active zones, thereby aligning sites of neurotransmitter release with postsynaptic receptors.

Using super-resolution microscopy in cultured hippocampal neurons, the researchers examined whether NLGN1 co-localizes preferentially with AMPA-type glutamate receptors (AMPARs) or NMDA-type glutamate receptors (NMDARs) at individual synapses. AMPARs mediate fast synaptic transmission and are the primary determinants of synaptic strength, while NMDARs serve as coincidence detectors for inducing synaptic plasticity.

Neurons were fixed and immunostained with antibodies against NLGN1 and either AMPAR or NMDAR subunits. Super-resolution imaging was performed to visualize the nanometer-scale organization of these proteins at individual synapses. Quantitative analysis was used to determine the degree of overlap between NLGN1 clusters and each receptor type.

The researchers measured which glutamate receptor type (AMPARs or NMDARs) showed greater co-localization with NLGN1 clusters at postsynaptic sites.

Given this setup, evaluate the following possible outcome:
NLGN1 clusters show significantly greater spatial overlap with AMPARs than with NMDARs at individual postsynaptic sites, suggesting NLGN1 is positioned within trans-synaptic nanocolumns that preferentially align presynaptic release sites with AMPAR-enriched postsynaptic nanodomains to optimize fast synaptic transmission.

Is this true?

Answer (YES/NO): YES